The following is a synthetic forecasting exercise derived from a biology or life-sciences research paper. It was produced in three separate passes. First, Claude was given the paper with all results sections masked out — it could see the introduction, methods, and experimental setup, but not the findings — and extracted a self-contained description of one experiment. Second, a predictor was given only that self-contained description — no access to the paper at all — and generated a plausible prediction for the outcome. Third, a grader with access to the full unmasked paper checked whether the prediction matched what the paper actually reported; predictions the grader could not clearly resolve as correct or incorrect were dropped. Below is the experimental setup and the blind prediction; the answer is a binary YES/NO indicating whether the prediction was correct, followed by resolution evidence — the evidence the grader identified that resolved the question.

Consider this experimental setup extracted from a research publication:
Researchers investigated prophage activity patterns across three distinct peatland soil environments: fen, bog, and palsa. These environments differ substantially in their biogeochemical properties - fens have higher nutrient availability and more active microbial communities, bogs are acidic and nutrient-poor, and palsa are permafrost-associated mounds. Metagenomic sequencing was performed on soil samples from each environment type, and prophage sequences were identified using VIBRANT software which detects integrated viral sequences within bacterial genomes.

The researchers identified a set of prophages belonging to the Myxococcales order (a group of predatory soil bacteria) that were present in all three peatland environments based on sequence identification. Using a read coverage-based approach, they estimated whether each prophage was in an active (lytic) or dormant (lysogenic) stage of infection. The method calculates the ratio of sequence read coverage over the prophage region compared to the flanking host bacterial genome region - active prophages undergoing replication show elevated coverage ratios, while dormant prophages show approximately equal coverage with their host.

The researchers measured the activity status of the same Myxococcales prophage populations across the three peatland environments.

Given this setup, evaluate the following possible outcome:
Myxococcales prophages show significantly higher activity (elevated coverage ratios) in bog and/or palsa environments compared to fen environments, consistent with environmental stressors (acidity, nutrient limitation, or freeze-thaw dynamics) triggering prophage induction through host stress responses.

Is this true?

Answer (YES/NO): NO